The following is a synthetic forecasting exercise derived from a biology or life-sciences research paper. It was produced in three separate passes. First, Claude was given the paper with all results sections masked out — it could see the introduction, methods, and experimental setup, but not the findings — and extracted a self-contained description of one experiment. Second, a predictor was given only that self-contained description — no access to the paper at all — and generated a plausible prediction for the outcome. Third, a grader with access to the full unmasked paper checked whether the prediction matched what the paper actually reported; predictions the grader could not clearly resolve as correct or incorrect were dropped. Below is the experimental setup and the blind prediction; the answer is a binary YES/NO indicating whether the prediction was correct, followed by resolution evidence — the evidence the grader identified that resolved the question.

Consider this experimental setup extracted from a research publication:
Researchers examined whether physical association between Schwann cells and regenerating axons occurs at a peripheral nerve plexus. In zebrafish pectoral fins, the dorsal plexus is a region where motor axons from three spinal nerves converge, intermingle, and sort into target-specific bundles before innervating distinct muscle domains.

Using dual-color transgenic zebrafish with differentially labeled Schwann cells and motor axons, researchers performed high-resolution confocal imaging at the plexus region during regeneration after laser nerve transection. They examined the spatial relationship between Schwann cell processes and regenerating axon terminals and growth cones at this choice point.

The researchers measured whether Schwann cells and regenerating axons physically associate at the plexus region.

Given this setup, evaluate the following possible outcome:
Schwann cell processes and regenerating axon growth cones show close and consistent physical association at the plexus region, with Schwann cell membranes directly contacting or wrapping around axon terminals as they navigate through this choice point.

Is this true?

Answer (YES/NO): YES